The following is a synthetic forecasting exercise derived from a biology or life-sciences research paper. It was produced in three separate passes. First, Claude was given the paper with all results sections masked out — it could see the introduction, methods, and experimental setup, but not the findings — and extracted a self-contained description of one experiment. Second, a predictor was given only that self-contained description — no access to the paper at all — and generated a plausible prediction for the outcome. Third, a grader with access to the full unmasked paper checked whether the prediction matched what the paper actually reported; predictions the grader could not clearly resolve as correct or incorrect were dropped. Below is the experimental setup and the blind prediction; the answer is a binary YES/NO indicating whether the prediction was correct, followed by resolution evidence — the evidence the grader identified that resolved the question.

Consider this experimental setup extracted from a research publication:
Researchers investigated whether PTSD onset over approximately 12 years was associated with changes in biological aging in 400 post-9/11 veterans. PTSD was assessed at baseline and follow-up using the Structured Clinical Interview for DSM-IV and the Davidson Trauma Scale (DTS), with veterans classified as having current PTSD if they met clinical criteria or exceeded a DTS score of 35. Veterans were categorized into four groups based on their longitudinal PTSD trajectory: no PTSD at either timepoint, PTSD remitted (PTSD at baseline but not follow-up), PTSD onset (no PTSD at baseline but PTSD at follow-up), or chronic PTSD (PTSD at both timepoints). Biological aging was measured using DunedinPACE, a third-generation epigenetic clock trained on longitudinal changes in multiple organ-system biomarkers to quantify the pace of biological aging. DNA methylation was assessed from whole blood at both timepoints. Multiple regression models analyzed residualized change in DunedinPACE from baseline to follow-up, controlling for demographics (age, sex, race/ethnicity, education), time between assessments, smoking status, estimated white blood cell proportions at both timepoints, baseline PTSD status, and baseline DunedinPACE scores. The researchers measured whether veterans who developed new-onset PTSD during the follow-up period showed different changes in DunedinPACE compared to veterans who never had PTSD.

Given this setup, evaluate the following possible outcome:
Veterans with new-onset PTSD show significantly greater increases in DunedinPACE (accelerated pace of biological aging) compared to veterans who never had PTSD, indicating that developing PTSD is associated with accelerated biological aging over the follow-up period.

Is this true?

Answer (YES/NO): YES